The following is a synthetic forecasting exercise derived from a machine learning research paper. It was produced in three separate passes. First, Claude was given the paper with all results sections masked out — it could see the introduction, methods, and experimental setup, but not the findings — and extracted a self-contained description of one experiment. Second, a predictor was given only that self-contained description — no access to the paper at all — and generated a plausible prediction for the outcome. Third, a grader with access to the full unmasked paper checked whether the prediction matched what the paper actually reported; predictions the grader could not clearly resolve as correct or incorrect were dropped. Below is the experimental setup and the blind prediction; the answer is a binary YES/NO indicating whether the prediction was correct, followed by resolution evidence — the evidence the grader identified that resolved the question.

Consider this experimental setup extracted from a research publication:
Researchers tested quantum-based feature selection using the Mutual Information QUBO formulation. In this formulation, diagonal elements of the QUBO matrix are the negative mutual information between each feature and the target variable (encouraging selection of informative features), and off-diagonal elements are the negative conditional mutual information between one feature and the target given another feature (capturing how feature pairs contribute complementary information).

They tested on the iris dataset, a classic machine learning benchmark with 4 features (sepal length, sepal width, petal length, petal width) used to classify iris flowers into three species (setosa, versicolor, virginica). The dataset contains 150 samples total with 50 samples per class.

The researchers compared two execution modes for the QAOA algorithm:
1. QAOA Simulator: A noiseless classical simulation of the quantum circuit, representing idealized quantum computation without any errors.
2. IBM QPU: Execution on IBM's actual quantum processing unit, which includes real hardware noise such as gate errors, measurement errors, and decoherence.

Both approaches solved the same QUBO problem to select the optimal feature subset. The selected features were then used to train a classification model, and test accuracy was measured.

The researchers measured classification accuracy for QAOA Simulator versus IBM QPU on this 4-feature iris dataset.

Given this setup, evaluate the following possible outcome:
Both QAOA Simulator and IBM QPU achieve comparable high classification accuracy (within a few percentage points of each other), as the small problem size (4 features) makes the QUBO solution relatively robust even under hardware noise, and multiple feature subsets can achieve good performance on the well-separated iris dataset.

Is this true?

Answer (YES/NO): YES